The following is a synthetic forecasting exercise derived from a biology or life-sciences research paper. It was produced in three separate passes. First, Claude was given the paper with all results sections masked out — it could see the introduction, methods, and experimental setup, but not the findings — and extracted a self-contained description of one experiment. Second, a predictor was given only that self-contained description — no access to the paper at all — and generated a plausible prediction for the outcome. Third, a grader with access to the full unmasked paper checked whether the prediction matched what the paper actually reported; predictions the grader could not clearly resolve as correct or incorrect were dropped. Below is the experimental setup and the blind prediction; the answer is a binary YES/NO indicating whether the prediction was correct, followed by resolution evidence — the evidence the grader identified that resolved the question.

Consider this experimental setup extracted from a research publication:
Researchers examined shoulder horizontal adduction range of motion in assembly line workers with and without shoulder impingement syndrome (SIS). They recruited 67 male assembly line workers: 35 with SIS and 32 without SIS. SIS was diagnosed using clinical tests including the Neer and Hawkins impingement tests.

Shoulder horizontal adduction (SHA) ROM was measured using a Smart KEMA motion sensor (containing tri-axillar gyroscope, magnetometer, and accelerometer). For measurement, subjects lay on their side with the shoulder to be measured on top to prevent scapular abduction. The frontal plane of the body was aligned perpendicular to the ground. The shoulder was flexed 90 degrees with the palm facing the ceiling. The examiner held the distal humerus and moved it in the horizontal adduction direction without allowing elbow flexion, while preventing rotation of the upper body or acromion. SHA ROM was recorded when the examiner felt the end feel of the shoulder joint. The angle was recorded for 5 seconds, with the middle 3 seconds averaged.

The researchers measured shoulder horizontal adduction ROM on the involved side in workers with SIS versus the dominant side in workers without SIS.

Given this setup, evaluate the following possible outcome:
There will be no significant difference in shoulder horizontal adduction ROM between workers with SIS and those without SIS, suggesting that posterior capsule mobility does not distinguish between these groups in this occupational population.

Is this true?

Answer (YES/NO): YES